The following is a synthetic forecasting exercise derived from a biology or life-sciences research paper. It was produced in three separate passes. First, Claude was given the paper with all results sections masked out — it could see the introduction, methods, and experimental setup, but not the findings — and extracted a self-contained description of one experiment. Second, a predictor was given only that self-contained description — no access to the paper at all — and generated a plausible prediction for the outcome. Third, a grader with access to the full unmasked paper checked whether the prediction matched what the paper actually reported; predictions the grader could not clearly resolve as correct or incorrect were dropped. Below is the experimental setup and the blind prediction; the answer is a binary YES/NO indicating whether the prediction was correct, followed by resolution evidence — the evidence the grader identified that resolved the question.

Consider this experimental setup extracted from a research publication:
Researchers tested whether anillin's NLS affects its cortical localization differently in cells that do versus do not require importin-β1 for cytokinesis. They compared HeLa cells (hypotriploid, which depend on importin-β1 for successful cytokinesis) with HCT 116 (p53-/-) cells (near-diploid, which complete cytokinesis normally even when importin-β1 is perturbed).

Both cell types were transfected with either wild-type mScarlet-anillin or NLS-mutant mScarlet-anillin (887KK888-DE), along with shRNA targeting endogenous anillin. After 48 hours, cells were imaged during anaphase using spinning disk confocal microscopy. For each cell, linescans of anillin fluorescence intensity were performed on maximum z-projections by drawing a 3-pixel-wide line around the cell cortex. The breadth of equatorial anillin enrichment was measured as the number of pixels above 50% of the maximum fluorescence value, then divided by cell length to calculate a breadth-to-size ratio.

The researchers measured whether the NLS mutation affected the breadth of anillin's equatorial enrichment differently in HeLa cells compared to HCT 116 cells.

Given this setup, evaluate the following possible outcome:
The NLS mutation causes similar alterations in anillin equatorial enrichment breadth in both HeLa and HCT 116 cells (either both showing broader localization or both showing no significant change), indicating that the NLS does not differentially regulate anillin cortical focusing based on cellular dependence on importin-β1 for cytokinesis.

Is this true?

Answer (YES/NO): NO